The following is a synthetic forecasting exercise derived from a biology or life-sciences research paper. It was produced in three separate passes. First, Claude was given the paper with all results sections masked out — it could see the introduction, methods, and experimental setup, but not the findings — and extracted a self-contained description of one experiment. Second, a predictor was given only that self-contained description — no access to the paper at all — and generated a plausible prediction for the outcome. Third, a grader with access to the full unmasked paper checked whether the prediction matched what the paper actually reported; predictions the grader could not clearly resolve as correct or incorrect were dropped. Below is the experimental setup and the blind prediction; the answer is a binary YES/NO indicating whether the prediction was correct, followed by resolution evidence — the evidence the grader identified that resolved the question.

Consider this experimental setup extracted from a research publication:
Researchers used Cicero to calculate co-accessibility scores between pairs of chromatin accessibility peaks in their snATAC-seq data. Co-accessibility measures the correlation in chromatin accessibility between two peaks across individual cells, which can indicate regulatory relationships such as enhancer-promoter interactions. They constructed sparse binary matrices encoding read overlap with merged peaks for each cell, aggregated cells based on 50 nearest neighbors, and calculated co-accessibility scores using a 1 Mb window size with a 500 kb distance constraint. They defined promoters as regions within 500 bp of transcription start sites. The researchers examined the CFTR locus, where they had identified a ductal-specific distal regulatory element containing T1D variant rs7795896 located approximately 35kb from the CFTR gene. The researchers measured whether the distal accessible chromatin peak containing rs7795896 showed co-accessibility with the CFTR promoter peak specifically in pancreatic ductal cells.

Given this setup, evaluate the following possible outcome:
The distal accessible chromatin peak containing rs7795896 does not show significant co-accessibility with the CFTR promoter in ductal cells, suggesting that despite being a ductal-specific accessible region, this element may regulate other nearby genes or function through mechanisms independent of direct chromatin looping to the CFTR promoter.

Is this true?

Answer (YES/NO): NO